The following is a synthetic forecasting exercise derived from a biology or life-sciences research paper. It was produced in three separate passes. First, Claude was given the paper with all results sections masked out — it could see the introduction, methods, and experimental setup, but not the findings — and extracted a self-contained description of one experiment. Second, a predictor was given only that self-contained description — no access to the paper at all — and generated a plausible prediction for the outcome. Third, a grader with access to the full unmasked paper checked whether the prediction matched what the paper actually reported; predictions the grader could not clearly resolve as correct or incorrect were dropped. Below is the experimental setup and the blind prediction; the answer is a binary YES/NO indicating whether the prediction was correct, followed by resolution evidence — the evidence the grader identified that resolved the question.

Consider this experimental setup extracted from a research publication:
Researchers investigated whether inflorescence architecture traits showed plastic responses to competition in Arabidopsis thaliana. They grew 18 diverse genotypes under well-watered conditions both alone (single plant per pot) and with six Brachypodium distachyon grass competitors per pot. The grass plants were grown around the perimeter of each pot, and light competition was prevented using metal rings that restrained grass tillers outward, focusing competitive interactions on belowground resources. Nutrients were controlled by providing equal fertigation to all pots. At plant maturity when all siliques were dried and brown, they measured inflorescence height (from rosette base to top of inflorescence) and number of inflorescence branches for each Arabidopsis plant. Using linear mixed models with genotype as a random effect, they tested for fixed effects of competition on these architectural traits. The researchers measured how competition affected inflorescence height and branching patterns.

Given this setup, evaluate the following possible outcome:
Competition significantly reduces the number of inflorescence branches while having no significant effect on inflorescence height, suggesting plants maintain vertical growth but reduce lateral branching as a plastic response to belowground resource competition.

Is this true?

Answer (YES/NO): NO